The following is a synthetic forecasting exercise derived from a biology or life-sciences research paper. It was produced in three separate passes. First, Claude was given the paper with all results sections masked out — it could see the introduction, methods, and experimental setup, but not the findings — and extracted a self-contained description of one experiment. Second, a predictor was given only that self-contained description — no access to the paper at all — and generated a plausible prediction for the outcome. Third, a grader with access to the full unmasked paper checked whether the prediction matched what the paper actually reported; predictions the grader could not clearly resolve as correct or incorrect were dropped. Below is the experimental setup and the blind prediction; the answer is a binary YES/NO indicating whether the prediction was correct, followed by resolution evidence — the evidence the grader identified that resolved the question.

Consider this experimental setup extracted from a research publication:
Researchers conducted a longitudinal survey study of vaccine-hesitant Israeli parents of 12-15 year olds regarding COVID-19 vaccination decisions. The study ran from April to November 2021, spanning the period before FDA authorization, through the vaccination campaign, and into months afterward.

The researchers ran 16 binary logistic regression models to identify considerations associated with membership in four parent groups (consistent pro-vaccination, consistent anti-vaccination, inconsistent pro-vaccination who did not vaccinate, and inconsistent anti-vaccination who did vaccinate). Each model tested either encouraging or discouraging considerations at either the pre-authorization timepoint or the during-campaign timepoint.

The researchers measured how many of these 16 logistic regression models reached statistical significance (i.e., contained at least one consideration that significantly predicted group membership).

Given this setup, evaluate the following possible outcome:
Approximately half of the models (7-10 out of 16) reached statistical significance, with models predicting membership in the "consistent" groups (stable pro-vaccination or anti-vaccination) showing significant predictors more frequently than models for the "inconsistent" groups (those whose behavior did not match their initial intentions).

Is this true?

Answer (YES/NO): NO